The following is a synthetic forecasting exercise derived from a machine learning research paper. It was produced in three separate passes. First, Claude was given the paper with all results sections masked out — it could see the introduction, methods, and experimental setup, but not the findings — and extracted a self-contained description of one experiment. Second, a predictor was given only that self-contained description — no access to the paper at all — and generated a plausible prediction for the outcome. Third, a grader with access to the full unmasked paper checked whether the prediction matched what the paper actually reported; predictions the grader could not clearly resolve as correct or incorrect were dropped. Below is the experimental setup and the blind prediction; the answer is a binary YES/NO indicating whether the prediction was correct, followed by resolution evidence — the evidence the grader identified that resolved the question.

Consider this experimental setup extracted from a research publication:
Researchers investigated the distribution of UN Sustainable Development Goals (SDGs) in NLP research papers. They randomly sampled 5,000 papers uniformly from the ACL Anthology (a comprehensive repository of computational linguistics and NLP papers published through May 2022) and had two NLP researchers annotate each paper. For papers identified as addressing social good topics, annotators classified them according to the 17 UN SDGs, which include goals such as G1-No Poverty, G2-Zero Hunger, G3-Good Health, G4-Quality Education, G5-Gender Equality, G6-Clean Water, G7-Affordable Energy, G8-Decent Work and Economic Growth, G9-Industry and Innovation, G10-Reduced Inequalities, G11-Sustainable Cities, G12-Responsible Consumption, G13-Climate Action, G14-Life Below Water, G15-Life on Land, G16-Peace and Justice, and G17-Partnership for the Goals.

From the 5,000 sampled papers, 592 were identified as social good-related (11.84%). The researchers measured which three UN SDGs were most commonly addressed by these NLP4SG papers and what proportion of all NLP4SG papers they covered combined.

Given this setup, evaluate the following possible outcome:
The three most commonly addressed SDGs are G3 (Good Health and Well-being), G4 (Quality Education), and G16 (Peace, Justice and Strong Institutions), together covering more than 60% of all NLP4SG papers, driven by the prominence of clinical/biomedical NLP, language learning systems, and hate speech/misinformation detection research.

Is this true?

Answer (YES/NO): YES